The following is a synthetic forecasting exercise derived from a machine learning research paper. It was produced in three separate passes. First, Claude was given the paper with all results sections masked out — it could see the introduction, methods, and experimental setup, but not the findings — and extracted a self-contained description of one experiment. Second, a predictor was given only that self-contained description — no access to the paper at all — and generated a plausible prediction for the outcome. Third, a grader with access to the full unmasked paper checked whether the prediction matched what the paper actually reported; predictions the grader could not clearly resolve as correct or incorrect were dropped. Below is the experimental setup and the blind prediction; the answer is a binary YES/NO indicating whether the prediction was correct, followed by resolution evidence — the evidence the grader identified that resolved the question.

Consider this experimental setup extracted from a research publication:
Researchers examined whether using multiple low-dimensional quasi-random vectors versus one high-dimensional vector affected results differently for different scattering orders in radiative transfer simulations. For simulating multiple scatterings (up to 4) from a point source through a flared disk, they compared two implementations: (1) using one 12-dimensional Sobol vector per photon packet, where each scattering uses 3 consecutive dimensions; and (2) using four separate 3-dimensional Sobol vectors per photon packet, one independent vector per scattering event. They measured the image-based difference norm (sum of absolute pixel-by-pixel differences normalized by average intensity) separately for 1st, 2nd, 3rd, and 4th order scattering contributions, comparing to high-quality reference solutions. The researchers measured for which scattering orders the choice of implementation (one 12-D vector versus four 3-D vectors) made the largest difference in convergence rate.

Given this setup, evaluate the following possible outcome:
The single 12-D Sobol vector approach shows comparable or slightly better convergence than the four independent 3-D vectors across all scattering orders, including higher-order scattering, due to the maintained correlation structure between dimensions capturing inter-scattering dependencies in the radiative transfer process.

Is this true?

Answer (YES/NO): NO